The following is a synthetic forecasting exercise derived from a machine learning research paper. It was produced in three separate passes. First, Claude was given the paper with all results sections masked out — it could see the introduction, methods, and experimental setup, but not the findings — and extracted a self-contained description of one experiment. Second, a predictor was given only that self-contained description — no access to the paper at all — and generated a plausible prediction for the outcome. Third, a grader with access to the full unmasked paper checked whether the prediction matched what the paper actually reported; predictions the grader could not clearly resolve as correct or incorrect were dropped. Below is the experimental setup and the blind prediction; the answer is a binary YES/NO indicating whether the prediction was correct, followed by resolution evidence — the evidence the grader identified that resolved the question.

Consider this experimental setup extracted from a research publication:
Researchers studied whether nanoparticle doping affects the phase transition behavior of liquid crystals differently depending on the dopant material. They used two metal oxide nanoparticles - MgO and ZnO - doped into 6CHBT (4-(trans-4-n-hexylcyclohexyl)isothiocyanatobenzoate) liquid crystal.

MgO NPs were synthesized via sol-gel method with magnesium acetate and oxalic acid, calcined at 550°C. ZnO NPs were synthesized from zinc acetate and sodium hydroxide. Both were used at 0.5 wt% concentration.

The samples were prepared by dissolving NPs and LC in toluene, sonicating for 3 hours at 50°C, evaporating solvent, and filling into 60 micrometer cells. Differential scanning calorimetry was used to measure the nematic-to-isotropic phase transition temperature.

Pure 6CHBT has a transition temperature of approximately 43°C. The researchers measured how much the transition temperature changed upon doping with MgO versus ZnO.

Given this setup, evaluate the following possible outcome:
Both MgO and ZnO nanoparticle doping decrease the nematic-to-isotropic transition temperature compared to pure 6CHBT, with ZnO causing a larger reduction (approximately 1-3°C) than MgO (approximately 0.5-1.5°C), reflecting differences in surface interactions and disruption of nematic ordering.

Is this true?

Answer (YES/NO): NO